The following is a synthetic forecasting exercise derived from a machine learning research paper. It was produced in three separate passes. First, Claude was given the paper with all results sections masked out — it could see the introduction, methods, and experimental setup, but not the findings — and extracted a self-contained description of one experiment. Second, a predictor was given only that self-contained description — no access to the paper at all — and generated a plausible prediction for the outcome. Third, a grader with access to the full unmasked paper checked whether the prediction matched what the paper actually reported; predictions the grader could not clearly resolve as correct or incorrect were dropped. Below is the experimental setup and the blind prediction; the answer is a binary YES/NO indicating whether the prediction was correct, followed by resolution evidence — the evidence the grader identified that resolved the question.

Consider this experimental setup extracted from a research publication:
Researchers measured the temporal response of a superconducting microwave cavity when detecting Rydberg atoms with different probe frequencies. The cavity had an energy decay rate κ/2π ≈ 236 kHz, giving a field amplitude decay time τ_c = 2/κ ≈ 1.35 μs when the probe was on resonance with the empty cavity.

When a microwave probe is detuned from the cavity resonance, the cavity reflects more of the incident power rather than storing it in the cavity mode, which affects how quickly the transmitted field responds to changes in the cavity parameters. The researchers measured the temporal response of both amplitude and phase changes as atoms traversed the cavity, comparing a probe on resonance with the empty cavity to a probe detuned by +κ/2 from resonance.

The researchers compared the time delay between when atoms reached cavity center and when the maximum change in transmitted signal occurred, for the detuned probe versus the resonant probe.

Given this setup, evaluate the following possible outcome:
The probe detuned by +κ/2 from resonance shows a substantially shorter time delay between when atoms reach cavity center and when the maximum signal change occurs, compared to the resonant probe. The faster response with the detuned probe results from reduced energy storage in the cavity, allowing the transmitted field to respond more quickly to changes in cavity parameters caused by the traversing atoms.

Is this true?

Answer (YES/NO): YES